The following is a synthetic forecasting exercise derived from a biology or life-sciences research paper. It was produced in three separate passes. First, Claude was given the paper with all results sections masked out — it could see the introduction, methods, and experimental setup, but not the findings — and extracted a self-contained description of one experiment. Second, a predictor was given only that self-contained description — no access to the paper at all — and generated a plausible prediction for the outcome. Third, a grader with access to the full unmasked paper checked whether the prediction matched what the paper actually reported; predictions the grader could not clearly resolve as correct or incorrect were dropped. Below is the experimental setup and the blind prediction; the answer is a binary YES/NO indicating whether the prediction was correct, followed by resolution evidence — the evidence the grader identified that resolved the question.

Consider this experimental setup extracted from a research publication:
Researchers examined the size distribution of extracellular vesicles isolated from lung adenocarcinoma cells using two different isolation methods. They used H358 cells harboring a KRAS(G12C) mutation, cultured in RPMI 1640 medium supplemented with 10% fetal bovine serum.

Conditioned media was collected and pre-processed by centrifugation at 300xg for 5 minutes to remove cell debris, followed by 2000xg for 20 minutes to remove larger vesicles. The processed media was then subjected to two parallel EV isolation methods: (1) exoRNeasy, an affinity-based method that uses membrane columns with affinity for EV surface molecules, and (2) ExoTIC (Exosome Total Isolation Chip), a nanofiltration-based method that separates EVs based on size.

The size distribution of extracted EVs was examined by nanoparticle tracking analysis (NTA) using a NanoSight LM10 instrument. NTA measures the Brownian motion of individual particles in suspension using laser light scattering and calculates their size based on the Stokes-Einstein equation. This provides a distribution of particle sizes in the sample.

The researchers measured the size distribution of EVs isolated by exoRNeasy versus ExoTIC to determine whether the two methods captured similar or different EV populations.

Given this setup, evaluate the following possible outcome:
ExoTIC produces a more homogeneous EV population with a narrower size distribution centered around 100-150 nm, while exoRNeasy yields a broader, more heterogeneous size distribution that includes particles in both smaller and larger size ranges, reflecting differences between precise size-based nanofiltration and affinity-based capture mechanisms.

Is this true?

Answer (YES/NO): NO